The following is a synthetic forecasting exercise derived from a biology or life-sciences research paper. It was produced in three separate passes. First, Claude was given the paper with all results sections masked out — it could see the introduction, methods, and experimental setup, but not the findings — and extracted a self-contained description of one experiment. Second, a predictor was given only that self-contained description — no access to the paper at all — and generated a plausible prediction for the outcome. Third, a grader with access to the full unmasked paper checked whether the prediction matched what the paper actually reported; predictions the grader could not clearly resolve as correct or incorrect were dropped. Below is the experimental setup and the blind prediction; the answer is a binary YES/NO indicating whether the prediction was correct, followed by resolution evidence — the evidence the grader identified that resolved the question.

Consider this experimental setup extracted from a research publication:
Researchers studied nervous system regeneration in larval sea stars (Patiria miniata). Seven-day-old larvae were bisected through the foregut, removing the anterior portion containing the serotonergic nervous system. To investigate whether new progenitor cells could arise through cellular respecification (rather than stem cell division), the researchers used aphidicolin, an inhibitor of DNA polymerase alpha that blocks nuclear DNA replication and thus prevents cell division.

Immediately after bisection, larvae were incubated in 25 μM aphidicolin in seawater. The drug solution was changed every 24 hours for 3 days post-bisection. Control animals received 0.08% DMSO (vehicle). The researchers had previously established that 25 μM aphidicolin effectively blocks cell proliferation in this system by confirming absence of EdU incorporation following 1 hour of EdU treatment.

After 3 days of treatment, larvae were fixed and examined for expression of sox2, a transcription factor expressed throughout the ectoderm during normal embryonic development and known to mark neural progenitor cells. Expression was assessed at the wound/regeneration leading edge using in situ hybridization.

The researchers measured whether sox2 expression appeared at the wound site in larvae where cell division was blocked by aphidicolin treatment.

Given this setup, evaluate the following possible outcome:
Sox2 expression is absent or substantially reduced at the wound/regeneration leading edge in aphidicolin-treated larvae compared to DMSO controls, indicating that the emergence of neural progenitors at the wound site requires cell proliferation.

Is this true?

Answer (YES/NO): NO